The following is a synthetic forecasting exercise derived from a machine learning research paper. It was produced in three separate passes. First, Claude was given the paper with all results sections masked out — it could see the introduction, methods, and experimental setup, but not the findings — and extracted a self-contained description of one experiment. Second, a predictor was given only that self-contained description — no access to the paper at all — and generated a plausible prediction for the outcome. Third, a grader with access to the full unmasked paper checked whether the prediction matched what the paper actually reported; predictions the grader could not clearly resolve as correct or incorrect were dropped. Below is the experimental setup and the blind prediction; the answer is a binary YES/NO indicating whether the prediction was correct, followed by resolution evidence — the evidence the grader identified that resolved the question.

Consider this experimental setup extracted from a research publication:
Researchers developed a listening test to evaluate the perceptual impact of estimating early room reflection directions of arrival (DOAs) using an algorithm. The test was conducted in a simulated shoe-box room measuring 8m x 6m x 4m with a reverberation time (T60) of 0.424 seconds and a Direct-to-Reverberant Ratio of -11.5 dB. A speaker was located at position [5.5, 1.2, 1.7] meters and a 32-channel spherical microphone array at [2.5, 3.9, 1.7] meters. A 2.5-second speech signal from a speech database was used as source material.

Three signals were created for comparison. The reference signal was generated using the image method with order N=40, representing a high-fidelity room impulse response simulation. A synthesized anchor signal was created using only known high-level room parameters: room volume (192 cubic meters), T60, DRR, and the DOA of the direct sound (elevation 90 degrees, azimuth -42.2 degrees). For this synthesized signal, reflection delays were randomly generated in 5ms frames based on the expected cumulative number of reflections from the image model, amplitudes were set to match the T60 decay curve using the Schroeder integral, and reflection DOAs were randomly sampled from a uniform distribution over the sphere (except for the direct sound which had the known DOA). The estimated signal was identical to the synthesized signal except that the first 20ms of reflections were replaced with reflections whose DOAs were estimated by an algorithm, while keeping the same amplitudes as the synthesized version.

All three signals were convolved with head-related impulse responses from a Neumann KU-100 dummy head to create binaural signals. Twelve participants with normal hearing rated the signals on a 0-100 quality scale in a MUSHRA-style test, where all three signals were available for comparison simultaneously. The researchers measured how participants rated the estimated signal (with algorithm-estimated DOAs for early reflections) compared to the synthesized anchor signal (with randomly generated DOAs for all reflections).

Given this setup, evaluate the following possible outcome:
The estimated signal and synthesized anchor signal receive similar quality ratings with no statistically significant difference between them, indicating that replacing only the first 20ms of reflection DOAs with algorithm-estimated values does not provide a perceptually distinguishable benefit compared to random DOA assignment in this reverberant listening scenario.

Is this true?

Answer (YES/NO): NO